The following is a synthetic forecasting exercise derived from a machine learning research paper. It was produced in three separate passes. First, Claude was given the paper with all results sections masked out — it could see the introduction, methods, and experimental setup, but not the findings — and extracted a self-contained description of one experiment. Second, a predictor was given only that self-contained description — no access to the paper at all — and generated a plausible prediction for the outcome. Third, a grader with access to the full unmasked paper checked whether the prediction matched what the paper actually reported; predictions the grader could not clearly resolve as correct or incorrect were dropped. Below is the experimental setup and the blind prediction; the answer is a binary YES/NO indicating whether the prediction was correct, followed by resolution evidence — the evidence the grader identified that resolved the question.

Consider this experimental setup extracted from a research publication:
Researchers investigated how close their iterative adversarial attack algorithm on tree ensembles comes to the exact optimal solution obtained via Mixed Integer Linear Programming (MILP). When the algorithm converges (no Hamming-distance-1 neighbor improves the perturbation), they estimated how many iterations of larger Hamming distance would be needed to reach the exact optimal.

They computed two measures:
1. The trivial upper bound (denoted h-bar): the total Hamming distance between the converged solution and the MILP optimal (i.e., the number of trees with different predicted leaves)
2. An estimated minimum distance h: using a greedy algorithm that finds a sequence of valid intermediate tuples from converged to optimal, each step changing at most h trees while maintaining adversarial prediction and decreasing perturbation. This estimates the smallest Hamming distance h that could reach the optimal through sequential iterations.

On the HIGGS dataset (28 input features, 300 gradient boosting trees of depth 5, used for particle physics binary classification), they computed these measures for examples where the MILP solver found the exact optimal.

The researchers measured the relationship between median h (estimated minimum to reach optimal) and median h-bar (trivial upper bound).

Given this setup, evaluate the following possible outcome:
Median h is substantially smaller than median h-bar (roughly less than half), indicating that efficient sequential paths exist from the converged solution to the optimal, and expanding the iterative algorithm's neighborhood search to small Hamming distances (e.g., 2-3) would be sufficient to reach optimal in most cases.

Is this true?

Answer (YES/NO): NO